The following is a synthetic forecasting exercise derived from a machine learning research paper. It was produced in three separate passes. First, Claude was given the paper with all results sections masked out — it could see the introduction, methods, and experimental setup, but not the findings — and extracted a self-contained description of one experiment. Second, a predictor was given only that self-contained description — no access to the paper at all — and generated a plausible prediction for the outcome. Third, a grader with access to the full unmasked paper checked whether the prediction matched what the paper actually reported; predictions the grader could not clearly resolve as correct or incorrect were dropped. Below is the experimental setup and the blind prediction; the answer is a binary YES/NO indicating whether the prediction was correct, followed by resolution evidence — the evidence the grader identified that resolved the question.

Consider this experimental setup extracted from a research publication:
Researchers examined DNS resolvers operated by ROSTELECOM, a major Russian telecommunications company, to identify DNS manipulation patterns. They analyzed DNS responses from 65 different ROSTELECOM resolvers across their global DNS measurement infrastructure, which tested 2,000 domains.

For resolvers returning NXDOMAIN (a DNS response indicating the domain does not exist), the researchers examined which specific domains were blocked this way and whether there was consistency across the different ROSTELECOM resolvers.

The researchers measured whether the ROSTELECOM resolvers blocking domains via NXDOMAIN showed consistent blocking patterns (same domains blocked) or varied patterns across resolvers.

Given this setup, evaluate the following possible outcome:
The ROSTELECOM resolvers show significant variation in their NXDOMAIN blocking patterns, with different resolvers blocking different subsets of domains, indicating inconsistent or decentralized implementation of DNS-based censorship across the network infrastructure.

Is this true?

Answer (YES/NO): NO